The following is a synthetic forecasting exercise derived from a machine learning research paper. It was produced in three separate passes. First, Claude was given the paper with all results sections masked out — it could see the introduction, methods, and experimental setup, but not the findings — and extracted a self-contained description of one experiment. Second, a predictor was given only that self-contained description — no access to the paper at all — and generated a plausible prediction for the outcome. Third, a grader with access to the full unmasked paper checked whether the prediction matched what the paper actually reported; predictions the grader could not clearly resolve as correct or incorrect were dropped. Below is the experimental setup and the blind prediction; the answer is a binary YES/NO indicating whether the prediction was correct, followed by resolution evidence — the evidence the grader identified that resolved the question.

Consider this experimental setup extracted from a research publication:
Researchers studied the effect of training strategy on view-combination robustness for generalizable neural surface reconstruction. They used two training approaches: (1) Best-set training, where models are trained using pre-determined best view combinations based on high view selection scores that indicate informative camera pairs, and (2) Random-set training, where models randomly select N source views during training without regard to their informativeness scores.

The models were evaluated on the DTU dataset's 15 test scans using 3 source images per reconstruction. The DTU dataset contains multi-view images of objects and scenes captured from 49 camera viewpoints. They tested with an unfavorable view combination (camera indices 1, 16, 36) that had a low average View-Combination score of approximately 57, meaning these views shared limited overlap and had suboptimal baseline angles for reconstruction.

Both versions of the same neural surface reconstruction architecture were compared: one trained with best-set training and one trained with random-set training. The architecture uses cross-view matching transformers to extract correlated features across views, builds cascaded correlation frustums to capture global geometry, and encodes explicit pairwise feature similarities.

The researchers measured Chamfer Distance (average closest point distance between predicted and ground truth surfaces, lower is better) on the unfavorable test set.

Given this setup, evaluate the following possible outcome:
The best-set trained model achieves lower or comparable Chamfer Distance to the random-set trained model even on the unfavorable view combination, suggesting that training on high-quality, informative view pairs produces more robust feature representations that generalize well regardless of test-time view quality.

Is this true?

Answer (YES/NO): NO